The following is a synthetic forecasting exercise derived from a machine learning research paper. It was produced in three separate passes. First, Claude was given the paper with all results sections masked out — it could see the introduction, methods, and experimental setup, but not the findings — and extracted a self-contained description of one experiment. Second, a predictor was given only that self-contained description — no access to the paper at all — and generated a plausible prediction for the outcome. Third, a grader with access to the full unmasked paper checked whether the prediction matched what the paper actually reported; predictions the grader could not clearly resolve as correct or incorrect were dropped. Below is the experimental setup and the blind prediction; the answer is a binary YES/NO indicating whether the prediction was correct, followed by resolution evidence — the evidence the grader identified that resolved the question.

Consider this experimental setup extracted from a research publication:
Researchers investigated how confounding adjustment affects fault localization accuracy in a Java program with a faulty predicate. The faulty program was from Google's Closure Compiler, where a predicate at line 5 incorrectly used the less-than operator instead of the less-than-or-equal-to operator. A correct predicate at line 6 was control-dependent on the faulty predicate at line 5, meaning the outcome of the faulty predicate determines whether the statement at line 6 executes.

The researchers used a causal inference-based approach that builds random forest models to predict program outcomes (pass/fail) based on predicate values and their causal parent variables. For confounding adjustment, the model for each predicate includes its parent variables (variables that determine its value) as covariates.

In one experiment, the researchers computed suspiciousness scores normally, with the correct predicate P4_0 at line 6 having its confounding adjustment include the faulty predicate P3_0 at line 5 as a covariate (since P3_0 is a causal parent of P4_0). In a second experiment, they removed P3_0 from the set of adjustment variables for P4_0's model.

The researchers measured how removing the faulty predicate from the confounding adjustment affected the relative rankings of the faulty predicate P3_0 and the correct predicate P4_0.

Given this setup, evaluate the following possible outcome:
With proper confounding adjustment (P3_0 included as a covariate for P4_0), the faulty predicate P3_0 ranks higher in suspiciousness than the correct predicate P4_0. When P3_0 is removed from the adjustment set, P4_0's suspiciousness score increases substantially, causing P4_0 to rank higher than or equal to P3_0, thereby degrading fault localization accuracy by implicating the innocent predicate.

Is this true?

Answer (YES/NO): YES